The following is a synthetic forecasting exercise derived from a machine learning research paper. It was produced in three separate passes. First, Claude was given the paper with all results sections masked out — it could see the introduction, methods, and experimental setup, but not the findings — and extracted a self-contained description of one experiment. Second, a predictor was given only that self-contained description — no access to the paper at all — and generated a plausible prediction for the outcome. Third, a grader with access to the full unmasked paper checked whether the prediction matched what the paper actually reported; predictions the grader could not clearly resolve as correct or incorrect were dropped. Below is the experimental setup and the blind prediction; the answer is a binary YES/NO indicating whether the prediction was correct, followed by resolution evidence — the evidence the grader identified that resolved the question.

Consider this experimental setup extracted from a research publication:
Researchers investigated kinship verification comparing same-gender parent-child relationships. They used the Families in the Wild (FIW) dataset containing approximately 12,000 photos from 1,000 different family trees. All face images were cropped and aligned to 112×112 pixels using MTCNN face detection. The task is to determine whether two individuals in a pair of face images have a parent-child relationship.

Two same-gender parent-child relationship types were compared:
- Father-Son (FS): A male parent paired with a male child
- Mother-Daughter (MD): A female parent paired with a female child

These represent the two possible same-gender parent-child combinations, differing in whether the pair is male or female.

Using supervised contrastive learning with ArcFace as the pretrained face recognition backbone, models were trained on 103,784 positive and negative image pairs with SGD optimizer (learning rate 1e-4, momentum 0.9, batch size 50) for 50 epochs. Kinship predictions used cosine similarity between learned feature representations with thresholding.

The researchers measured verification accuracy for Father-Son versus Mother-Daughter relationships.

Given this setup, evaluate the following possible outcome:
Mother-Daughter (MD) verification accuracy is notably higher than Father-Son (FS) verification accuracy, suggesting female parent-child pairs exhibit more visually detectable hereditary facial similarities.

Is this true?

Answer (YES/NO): NO